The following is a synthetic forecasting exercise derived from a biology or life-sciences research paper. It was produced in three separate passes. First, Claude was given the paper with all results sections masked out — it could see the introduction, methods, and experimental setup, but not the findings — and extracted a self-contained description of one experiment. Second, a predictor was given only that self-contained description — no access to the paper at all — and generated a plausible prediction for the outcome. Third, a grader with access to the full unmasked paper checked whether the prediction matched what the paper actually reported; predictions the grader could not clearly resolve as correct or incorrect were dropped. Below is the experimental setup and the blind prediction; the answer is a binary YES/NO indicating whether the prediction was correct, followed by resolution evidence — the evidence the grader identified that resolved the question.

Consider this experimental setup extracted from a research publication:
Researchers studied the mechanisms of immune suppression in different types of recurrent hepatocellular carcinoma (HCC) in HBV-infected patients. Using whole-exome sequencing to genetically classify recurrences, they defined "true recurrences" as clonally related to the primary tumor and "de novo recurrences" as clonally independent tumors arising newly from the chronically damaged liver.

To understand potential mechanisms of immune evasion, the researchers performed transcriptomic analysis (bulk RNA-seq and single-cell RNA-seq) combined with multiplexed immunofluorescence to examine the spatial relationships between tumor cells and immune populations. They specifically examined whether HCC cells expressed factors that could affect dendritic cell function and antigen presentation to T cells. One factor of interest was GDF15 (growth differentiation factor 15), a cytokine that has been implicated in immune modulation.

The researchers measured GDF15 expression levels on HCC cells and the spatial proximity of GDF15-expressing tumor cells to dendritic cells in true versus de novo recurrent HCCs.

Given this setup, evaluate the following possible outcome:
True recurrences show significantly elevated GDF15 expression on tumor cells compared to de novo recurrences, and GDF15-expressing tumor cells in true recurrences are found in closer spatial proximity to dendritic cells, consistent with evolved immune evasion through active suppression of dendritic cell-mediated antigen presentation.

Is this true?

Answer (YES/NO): YES